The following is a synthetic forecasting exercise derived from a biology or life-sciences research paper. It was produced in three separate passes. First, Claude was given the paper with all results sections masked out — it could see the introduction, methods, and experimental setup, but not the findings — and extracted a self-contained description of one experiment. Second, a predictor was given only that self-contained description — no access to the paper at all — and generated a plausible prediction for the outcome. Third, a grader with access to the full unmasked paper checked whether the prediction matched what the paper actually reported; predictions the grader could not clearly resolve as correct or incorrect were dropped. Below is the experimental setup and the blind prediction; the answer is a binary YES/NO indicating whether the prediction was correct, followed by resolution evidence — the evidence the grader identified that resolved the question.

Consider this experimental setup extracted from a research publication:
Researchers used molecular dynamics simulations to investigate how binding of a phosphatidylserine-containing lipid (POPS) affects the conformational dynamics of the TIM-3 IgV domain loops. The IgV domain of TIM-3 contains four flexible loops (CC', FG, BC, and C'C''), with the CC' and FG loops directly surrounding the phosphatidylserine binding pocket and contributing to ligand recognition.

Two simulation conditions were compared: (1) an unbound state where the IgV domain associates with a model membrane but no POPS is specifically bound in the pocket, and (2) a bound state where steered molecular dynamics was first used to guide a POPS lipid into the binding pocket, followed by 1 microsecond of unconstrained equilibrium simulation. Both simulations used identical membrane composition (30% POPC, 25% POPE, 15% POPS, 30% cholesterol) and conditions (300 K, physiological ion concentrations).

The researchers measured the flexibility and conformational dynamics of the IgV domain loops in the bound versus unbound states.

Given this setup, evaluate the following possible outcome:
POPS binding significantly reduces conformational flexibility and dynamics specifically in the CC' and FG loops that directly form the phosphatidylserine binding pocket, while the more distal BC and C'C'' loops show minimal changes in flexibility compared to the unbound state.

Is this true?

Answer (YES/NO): NO